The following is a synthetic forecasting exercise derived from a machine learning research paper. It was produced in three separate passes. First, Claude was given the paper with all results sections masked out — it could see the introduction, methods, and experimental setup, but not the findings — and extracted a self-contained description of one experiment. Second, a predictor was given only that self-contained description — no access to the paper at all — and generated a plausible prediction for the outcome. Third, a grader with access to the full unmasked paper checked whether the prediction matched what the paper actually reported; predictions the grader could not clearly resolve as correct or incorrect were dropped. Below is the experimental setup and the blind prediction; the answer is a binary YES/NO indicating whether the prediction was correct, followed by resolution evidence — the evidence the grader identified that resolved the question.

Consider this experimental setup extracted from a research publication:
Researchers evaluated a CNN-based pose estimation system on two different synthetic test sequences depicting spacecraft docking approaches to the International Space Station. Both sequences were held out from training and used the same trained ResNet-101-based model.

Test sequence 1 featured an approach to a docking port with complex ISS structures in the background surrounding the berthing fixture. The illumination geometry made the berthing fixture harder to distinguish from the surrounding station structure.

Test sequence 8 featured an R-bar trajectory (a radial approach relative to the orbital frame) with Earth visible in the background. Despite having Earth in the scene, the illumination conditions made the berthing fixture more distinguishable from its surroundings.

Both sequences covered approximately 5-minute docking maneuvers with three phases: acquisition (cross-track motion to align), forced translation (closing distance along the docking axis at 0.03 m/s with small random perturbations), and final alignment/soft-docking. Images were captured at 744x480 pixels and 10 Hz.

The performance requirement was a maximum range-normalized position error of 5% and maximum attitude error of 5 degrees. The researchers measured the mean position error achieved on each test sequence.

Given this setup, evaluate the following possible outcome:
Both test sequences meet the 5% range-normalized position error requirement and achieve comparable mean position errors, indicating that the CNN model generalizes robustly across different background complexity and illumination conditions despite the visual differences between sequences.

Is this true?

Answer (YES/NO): NO